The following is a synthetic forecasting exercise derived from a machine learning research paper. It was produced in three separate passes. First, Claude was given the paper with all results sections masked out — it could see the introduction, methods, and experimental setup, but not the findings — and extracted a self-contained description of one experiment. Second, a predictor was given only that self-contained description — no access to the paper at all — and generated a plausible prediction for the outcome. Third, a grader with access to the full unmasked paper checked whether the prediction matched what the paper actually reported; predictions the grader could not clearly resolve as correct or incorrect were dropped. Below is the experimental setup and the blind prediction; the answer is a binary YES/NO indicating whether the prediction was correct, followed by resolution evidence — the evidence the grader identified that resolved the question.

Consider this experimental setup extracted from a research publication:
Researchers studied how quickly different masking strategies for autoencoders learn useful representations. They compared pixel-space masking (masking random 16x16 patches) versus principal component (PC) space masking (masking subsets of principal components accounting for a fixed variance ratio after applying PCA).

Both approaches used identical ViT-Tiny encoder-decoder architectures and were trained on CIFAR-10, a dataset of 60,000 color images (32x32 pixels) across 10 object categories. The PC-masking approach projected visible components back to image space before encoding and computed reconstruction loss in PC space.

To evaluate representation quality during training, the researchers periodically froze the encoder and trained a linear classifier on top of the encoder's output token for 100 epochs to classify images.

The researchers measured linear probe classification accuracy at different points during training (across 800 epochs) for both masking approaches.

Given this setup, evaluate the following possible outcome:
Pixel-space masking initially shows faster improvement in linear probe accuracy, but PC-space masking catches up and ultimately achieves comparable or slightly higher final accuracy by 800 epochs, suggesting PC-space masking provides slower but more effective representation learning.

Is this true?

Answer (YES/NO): NO